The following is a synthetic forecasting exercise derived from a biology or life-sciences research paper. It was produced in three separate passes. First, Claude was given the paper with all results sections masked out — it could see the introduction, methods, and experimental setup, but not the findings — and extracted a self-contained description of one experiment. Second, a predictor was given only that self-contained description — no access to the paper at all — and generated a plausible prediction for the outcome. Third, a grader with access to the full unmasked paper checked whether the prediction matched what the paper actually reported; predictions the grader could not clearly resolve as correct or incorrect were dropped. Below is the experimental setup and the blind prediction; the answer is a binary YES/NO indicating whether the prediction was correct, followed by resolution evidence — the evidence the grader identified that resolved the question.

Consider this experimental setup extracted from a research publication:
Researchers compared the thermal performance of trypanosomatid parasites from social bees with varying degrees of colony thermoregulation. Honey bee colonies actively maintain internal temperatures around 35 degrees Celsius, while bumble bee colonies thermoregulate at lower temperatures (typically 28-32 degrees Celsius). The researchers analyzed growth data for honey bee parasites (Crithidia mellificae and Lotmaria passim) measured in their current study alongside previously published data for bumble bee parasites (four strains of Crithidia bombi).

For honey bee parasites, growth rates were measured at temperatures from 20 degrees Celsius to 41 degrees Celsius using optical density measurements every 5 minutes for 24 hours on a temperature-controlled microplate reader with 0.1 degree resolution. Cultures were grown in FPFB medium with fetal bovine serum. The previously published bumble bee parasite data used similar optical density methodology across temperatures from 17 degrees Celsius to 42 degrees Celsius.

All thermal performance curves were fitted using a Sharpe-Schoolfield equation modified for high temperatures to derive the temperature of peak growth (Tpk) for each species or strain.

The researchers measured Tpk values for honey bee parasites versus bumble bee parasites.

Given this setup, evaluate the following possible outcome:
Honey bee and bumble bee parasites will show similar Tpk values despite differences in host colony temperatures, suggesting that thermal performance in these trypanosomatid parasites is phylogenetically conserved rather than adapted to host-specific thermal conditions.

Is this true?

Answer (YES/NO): NO